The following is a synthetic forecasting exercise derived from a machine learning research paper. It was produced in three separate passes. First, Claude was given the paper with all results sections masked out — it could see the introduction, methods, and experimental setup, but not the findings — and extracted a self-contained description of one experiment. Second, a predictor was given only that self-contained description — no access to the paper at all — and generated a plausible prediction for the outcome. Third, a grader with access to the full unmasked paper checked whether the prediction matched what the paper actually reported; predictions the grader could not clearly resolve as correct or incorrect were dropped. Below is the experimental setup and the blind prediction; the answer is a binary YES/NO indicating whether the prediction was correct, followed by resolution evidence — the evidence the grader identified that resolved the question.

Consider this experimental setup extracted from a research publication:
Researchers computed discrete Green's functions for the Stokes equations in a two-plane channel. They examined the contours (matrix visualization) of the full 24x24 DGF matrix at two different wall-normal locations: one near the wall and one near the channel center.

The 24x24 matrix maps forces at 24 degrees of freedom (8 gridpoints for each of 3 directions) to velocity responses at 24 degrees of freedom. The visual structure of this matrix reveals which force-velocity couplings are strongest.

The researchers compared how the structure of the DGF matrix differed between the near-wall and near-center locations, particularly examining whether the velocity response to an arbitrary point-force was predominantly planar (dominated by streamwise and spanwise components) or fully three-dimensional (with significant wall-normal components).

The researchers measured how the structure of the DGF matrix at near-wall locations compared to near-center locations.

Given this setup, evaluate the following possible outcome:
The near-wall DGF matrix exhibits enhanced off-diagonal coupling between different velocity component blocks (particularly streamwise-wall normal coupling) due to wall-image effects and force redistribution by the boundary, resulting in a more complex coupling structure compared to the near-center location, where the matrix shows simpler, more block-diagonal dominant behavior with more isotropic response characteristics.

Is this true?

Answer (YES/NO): NO